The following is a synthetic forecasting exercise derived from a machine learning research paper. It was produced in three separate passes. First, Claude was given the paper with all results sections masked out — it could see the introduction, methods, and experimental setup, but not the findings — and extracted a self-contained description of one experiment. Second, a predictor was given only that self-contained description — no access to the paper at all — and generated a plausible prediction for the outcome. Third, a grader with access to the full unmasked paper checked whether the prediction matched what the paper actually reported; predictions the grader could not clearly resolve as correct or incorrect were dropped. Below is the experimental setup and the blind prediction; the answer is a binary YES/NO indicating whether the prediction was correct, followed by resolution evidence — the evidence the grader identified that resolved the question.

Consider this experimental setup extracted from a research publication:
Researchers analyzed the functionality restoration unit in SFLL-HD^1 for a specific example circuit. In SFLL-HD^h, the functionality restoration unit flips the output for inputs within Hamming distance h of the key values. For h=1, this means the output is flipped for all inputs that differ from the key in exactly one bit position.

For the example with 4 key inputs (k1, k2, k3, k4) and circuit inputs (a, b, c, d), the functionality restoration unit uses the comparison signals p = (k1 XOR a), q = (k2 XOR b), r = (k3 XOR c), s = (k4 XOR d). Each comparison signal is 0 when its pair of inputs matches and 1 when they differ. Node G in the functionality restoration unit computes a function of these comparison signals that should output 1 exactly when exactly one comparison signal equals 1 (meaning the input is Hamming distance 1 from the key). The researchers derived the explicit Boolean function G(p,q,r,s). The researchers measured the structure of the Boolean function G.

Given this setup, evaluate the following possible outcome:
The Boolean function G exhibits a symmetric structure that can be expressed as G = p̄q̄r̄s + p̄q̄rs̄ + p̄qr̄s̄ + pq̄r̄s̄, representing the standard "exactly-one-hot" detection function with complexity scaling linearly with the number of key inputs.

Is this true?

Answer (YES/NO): NO